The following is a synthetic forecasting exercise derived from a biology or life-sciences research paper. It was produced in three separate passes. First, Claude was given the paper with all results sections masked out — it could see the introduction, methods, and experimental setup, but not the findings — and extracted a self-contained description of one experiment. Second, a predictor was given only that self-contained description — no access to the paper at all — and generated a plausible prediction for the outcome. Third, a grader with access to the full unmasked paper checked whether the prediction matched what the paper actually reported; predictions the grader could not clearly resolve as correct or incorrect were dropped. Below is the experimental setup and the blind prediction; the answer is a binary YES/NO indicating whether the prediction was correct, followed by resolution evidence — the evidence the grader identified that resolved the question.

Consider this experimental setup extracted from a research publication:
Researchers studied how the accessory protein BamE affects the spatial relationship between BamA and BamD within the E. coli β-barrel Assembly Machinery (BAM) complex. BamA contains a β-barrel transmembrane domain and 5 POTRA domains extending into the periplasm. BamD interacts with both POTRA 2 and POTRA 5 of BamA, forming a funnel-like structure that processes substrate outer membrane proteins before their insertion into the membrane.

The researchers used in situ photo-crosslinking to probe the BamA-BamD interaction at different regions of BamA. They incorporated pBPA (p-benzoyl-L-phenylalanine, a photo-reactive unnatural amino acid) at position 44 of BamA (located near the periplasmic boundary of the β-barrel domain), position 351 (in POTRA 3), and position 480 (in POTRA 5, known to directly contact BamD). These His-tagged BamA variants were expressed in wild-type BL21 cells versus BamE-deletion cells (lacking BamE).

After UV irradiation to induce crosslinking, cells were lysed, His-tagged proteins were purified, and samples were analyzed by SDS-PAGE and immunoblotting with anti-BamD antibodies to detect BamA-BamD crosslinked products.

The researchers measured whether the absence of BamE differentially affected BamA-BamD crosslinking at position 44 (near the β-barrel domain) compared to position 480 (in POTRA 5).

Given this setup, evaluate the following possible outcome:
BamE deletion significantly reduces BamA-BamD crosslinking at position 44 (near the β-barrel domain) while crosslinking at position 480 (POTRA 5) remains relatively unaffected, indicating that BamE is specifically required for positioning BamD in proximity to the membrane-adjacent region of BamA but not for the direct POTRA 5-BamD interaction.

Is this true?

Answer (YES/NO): NO